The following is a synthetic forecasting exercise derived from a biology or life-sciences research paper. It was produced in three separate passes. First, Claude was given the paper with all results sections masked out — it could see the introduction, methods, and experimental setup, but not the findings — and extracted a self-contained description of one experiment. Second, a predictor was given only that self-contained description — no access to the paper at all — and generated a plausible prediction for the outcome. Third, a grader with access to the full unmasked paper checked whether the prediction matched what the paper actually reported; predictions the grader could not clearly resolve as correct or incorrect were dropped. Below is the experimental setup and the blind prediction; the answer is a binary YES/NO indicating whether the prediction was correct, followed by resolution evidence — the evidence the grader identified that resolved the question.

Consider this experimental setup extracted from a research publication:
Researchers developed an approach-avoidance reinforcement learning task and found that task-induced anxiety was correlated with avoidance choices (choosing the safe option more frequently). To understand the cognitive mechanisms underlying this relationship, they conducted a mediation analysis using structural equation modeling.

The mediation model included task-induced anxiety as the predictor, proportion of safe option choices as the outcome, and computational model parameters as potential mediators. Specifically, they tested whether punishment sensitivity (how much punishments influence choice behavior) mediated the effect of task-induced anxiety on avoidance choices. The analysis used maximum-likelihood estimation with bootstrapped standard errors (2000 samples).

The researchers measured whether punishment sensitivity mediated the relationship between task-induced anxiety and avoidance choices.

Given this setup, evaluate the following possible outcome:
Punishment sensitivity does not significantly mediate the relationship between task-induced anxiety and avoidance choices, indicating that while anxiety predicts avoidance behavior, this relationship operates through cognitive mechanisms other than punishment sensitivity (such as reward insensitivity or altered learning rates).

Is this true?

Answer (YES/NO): NO